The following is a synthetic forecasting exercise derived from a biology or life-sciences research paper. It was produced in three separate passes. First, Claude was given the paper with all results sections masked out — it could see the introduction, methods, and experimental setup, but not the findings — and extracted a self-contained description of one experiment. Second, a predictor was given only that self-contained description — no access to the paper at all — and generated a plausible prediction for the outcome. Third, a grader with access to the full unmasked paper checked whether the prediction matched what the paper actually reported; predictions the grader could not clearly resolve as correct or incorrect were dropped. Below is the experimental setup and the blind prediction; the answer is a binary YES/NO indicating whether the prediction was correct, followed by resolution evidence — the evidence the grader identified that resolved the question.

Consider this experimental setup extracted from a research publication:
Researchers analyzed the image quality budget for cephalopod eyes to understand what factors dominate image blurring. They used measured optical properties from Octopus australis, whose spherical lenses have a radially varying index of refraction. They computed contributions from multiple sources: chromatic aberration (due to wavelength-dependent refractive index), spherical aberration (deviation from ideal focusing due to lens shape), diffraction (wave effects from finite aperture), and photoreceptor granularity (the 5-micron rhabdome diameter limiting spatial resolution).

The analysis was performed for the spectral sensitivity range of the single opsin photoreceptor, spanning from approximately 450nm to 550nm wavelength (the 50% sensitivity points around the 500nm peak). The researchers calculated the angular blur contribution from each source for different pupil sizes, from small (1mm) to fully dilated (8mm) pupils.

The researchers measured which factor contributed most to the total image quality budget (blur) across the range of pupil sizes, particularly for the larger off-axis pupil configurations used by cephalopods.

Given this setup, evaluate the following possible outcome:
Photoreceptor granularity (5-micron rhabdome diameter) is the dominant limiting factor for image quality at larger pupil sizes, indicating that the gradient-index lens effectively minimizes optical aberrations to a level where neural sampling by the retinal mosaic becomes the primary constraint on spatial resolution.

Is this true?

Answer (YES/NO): NO